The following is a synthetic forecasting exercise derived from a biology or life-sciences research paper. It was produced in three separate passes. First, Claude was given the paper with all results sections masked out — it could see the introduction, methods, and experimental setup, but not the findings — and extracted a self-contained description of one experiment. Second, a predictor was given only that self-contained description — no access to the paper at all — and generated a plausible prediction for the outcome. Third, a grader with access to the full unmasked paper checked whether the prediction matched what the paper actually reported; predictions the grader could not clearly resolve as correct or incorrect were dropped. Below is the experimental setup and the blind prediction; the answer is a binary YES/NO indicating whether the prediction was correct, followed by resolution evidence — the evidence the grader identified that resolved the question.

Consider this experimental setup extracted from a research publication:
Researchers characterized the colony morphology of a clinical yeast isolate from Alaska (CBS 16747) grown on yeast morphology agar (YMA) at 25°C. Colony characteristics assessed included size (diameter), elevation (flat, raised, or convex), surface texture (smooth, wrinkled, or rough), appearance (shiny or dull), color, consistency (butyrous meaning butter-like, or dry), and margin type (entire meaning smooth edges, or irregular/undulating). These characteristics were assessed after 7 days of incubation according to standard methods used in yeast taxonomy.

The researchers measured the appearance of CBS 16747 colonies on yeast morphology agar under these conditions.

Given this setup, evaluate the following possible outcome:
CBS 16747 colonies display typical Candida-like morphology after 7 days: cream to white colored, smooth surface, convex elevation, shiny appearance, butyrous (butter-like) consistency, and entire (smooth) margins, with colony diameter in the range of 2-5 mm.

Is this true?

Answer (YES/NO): NO